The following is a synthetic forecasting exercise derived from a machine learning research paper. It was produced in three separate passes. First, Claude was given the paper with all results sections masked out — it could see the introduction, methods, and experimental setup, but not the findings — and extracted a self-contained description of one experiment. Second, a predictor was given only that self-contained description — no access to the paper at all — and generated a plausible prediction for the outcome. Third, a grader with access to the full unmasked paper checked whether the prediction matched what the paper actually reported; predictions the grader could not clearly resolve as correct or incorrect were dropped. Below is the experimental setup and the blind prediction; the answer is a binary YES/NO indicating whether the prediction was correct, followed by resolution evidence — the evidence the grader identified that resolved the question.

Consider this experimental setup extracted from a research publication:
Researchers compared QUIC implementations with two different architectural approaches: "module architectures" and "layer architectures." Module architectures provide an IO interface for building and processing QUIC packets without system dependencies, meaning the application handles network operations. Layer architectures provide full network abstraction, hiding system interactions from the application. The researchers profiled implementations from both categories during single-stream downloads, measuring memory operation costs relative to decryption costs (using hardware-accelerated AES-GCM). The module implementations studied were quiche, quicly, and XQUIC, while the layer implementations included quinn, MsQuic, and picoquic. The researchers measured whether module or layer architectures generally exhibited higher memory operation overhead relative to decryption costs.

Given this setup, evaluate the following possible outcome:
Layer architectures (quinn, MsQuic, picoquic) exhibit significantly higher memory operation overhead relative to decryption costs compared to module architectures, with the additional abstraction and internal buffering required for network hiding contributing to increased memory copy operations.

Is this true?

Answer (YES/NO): NO